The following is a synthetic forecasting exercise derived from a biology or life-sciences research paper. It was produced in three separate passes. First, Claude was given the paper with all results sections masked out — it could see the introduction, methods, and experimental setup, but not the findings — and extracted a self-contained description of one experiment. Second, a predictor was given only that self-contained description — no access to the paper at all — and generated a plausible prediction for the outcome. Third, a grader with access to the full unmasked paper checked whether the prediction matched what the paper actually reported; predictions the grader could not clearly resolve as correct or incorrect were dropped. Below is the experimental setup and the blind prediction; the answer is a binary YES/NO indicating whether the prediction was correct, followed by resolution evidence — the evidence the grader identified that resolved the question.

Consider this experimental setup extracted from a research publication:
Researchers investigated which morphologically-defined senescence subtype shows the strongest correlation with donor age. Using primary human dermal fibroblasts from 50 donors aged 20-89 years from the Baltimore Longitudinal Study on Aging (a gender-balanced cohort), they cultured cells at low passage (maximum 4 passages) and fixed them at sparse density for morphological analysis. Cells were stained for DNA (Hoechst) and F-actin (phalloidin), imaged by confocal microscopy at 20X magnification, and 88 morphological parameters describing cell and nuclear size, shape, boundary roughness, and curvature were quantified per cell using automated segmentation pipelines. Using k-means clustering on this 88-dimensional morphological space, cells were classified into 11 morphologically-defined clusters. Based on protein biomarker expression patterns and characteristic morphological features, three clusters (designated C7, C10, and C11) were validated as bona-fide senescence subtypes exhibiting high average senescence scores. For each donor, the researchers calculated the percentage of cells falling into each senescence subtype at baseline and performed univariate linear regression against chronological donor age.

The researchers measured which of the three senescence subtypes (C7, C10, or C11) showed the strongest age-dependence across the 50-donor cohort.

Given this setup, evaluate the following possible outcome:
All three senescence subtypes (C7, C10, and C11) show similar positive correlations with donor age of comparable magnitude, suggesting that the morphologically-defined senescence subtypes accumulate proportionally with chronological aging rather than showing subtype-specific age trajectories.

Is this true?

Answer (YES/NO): NO